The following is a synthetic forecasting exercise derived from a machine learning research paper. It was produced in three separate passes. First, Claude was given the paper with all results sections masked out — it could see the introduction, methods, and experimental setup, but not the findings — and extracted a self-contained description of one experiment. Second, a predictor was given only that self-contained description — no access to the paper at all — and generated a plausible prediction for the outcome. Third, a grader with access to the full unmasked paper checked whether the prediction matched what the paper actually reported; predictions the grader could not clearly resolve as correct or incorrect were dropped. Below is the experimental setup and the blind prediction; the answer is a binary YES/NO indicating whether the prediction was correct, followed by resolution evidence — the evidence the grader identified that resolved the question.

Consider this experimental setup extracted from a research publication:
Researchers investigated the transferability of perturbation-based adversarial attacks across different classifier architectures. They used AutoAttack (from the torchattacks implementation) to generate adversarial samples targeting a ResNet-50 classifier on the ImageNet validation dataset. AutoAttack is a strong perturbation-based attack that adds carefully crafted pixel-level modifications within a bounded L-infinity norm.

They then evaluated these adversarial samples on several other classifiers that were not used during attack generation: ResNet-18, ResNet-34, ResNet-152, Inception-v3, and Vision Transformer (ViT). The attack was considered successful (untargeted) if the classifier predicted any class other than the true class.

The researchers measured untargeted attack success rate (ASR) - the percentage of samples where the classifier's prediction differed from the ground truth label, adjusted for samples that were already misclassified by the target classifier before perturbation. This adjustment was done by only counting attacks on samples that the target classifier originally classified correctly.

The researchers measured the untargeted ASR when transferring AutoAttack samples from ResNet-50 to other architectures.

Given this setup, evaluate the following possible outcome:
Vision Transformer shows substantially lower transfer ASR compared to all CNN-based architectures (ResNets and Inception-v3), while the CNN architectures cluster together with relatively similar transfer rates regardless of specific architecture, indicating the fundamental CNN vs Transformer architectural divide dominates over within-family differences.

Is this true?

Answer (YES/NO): NO